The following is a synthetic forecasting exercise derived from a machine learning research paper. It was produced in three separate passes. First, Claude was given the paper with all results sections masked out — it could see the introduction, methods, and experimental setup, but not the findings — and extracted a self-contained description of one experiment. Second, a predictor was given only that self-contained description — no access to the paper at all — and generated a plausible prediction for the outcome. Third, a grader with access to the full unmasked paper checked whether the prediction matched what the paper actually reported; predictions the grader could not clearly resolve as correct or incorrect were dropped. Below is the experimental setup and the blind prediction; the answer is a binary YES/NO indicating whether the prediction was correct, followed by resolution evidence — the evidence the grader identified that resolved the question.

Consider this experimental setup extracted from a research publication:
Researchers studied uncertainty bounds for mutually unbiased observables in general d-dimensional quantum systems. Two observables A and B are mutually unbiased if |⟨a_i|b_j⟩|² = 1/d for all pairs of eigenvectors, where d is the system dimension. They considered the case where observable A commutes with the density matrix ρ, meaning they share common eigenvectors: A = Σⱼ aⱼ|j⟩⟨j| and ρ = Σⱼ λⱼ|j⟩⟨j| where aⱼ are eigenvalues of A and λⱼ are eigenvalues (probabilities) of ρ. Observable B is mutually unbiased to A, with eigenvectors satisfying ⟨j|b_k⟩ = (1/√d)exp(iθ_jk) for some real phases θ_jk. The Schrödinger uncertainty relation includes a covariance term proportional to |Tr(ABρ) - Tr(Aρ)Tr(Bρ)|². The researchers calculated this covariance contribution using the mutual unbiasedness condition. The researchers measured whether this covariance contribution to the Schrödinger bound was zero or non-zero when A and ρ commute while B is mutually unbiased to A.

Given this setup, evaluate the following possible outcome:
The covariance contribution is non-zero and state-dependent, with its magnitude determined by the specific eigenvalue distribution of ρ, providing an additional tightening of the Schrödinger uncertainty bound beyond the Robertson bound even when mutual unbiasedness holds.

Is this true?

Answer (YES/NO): NO